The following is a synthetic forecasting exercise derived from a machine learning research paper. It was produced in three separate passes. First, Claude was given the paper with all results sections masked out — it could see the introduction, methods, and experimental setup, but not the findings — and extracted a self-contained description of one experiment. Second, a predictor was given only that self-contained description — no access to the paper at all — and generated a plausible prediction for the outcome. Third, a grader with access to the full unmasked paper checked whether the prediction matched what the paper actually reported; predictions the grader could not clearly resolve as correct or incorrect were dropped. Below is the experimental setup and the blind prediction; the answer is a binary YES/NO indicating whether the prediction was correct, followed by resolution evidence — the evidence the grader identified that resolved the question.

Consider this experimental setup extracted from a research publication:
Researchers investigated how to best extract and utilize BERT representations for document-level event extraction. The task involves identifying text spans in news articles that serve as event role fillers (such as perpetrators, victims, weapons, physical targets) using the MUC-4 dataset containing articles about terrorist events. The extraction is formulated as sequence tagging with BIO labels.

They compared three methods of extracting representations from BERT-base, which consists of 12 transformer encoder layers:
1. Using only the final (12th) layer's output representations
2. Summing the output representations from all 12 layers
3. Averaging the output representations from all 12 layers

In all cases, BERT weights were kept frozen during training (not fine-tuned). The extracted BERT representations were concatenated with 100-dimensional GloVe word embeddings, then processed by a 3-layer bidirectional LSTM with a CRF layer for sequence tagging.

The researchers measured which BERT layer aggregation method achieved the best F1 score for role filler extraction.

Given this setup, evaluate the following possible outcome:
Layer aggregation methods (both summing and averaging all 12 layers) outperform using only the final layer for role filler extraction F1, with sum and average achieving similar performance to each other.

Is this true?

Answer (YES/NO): NO